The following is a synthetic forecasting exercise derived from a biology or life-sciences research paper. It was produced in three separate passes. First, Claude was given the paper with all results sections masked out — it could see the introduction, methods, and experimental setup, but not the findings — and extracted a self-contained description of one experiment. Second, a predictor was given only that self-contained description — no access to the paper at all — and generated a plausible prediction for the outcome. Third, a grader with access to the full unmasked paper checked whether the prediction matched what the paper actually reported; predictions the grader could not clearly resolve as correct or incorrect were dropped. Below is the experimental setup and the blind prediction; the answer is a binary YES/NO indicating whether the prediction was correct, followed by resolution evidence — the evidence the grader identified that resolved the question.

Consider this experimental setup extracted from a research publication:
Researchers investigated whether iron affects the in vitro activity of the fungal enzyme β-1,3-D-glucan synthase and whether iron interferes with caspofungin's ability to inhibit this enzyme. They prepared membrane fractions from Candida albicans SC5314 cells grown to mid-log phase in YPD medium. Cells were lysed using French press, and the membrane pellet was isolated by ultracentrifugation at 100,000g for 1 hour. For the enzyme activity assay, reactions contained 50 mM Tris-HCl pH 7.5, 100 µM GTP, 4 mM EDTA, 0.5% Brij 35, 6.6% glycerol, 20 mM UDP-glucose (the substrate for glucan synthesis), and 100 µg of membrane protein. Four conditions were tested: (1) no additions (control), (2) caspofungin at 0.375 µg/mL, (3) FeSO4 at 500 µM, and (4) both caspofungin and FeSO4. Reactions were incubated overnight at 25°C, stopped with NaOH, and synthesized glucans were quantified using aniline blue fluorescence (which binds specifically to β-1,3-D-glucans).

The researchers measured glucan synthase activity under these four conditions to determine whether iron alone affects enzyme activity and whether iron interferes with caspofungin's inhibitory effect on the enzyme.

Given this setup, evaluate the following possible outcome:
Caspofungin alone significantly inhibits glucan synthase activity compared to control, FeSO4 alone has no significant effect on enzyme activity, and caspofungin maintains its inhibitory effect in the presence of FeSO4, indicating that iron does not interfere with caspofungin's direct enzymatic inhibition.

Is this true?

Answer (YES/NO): NO